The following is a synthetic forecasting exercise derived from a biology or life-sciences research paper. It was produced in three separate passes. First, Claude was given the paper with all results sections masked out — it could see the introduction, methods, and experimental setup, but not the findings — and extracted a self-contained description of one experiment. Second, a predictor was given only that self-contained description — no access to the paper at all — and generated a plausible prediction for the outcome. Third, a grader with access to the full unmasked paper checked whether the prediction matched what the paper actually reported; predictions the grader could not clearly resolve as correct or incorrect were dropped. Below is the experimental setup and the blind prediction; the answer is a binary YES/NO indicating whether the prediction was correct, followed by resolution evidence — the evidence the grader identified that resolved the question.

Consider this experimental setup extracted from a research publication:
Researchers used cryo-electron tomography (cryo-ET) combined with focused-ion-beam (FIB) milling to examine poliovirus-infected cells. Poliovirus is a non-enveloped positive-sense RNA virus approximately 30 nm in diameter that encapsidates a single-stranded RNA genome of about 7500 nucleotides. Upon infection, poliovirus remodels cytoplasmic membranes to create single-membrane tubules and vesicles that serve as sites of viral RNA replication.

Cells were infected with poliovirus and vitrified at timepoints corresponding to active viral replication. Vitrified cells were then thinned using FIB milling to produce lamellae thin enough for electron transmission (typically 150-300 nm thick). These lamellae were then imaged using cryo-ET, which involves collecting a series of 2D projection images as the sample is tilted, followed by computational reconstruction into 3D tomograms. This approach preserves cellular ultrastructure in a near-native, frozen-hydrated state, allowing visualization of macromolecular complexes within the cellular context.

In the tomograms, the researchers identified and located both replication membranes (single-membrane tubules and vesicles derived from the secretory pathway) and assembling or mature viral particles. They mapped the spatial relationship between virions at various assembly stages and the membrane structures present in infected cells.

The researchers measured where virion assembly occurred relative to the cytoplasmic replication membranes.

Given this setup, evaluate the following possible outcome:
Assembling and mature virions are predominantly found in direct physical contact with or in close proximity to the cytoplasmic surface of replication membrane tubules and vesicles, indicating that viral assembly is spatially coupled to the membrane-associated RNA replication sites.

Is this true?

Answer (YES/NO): YES